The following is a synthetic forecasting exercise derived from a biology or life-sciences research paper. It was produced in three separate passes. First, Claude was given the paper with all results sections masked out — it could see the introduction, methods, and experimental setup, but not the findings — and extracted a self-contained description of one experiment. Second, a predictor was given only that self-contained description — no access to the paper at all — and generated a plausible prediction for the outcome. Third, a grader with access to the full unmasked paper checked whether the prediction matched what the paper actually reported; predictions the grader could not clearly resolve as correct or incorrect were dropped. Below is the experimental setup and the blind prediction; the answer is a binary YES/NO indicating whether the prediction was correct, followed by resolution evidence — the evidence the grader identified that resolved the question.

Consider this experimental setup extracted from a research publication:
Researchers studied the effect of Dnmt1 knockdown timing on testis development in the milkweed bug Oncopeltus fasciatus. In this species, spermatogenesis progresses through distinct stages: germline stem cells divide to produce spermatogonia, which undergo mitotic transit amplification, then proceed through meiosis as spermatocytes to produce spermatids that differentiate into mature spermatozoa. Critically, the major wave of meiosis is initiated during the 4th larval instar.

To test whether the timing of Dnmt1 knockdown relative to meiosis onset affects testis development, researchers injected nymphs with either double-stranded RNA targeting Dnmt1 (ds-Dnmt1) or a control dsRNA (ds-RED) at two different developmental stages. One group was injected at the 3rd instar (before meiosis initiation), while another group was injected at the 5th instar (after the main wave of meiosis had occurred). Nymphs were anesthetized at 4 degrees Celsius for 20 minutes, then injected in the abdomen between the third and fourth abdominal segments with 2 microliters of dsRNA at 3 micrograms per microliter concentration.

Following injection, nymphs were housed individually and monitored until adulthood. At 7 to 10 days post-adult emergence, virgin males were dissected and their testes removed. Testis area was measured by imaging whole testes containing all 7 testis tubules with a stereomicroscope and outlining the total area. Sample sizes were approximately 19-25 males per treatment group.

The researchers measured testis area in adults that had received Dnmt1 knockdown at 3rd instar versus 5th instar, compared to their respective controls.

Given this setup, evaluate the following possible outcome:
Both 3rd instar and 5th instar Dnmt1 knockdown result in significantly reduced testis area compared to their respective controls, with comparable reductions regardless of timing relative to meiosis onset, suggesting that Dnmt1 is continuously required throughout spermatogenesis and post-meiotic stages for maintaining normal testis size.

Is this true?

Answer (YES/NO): NO